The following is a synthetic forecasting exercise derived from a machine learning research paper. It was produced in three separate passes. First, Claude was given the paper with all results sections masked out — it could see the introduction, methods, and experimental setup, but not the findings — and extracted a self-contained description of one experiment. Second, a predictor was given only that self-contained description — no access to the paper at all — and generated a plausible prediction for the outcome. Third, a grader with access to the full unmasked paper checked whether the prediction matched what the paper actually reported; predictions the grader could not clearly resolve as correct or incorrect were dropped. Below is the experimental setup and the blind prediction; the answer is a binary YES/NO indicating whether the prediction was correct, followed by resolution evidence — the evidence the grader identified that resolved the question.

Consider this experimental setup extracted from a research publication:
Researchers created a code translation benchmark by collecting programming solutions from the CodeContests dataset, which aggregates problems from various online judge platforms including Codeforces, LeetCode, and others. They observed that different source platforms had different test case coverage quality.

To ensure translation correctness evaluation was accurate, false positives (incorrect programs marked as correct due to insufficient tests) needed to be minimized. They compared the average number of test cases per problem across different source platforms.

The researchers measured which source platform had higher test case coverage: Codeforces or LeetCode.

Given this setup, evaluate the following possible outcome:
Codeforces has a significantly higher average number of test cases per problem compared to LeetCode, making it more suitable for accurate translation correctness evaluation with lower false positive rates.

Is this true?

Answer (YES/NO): YES